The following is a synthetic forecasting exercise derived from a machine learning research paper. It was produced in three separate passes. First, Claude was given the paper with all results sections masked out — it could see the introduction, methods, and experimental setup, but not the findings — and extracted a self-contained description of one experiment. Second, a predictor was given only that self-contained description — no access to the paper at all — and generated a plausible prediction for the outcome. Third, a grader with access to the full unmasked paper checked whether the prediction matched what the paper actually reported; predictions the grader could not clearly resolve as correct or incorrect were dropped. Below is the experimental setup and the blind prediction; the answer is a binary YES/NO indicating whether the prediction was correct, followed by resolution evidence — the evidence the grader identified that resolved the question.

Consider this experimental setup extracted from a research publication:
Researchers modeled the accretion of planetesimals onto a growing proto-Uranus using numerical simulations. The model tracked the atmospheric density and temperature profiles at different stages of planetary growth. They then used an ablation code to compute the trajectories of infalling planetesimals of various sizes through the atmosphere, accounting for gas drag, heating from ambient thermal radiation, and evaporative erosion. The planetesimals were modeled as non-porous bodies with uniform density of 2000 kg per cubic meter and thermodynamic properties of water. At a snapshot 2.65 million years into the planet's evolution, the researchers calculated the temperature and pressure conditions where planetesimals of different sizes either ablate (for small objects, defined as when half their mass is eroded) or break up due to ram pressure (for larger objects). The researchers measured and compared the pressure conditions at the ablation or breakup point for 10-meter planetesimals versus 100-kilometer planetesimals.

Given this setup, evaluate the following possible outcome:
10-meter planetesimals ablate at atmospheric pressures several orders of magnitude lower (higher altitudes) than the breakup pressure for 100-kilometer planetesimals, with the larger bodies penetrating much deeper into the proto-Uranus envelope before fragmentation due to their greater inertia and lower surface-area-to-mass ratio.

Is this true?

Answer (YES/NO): YES